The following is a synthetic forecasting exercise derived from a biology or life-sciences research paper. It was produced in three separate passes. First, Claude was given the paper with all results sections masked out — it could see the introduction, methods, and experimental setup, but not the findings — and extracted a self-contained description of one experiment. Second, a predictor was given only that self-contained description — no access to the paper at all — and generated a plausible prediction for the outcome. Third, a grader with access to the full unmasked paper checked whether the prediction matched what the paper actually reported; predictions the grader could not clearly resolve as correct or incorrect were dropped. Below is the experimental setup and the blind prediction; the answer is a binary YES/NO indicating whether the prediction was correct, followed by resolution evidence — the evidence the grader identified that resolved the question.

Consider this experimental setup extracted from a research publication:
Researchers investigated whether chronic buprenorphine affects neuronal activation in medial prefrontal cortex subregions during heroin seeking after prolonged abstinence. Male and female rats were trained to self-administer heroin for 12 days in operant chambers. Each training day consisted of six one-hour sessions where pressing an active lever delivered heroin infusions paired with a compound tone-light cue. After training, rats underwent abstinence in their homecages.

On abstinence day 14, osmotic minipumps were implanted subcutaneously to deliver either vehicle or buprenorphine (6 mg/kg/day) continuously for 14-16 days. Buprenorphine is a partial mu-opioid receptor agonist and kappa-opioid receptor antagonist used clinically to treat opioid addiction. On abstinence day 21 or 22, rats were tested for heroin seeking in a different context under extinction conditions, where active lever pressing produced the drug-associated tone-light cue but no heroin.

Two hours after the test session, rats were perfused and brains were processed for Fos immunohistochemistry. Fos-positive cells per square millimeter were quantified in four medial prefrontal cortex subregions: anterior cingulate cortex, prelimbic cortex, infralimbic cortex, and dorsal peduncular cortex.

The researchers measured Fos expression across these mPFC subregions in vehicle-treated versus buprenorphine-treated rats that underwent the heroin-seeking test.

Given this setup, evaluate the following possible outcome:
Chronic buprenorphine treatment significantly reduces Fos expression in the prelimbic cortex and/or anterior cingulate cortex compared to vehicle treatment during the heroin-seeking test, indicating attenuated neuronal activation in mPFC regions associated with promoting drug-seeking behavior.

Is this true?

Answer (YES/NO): NO